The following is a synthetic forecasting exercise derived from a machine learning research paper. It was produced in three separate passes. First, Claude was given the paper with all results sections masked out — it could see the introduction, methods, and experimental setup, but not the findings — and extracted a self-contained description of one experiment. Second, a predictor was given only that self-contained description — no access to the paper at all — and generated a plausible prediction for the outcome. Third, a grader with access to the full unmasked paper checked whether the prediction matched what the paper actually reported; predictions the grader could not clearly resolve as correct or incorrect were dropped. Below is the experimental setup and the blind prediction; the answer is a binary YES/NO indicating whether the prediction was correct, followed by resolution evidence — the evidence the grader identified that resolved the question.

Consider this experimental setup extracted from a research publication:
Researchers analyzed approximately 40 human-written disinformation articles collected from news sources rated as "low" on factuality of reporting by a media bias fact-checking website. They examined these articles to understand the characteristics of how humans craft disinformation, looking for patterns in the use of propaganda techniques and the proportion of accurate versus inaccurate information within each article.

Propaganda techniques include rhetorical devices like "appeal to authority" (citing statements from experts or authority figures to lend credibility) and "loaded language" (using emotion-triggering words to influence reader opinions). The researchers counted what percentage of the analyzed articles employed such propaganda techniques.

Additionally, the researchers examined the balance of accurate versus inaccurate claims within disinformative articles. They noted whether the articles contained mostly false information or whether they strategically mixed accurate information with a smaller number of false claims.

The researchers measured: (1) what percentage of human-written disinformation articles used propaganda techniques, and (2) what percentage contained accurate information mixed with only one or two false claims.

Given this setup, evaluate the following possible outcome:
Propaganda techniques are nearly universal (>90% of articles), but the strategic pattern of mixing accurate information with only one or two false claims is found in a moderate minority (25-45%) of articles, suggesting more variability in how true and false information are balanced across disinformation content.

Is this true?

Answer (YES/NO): NO